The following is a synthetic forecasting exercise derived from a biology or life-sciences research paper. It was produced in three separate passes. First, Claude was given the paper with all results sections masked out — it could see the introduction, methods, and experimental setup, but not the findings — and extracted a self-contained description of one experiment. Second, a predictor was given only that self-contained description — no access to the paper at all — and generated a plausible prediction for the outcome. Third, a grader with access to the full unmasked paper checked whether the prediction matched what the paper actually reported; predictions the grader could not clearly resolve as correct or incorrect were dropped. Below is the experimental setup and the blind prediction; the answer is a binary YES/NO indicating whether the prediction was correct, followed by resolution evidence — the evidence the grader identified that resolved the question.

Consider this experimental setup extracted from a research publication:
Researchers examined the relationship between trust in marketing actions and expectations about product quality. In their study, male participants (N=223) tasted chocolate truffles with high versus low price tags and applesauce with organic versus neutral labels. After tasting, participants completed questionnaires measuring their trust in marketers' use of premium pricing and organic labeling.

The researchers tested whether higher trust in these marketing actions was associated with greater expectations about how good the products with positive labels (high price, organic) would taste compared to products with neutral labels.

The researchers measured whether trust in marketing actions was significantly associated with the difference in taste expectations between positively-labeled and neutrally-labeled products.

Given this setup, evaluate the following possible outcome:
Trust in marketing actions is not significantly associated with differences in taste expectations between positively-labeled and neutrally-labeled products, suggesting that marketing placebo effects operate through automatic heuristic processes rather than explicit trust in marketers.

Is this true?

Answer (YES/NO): NO